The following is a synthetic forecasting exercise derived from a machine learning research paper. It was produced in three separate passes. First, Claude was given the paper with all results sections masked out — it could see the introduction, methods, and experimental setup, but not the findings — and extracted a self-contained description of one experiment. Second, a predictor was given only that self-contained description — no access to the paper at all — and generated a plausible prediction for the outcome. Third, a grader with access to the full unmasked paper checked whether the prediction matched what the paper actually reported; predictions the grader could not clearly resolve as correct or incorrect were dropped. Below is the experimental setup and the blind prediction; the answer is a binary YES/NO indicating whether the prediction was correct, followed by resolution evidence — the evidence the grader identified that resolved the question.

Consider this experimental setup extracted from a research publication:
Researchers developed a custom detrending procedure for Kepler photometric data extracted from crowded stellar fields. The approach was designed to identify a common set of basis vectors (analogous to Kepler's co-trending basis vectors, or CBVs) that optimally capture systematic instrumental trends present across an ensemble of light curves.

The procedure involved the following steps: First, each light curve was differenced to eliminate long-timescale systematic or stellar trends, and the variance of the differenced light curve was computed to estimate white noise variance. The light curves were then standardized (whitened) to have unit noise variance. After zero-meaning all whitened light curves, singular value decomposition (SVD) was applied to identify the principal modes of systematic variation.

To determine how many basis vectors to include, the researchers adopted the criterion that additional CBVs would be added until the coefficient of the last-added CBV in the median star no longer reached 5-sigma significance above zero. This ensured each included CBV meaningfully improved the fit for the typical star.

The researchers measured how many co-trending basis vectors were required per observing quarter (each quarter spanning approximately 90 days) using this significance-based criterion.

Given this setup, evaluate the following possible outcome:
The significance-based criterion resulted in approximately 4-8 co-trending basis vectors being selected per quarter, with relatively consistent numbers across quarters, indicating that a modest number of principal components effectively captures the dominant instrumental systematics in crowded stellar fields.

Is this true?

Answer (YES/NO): YES